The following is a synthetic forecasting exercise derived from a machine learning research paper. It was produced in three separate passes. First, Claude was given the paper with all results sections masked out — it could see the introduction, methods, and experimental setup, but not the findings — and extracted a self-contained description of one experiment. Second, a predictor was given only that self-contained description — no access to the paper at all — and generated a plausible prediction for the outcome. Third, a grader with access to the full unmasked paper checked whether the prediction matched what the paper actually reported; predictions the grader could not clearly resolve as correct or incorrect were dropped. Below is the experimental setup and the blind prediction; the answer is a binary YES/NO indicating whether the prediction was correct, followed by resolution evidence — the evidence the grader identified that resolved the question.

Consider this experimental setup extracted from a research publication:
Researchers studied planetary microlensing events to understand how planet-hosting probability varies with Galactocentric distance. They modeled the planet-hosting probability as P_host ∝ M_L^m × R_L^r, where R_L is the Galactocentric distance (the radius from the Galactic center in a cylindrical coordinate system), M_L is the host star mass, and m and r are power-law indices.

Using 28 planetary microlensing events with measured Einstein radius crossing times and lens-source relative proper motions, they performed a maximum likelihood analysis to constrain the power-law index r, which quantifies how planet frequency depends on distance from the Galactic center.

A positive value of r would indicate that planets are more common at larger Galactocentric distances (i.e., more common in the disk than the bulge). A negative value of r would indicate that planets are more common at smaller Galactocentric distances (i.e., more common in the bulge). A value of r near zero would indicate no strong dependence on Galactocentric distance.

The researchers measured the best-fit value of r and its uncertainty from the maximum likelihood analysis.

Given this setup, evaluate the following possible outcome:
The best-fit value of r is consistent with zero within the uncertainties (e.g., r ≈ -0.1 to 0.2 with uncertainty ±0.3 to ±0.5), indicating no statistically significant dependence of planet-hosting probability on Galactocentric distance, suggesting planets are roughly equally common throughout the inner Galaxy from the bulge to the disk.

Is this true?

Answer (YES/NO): YES